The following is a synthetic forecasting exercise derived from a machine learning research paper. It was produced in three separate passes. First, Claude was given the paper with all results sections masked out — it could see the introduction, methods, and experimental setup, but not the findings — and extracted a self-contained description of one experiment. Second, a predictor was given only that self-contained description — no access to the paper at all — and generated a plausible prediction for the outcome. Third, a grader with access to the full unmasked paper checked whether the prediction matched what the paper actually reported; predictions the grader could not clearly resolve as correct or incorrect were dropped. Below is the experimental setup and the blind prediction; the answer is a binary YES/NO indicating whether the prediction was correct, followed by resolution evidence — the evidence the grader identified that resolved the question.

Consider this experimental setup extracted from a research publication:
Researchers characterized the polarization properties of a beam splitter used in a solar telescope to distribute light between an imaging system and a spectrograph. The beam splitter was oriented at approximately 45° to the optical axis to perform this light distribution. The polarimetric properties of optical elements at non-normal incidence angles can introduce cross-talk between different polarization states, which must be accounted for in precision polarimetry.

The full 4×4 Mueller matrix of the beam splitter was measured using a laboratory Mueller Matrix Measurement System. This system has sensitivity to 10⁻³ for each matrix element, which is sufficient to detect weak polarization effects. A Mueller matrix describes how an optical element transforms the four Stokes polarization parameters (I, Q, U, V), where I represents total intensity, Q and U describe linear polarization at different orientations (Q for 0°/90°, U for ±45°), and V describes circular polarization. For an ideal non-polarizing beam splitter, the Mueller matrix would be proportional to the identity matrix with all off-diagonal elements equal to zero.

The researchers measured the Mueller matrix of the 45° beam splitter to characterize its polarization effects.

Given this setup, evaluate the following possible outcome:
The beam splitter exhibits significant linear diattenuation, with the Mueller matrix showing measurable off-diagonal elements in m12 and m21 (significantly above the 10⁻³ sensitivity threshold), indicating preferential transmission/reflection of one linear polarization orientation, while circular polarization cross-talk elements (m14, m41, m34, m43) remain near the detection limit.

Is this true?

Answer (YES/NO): NO